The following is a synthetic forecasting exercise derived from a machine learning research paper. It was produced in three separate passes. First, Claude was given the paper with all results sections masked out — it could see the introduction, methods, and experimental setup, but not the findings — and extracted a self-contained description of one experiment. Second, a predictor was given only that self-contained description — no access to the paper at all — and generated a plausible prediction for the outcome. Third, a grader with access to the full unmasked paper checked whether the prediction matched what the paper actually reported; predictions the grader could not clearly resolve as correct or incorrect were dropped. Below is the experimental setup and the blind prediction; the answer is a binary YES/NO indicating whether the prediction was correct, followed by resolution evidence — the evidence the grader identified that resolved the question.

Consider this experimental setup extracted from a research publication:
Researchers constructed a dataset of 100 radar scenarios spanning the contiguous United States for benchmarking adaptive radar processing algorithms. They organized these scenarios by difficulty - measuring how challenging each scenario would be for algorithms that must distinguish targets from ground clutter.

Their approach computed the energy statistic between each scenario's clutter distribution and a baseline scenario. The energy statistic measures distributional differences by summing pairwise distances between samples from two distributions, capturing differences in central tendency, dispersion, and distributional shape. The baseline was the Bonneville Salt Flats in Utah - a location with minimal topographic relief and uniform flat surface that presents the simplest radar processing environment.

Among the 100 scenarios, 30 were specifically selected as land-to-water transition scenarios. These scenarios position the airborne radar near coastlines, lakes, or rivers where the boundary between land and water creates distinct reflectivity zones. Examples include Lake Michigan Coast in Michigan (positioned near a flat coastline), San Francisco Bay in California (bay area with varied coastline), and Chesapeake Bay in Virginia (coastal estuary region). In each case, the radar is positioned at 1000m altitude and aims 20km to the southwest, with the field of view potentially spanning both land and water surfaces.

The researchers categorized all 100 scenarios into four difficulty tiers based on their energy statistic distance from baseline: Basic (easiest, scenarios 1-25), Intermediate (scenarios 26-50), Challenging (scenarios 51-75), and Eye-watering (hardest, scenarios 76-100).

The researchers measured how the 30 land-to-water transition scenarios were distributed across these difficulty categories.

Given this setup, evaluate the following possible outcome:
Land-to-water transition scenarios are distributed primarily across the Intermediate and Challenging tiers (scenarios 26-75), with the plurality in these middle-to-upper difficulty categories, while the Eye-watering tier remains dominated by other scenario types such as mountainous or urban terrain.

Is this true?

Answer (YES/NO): NO